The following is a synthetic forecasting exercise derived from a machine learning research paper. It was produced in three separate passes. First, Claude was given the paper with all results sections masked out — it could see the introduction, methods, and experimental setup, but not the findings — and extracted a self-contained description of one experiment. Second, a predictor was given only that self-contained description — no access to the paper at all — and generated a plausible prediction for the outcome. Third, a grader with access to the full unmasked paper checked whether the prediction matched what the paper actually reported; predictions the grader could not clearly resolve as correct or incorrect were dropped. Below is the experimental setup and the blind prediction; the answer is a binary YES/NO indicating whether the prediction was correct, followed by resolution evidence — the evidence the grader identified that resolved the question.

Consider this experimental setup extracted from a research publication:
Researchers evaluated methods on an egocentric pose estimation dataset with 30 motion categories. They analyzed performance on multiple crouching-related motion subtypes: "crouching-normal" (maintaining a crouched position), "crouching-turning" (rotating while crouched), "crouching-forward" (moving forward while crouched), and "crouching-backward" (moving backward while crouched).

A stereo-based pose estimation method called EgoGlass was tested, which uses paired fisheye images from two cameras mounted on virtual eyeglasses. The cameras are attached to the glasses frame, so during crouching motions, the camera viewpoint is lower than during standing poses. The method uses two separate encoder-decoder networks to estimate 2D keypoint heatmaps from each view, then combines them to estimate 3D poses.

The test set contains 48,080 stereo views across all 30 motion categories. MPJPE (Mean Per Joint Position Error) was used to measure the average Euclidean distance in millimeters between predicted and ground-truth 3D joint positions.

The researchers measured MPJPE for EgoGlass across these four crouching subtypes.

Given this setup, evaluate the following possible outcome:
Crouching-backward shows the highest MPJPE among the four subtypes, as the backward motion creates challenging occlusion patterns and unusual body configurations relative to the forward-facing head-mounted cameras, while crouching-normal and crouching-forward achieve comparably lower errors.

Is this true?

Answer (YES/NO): NO